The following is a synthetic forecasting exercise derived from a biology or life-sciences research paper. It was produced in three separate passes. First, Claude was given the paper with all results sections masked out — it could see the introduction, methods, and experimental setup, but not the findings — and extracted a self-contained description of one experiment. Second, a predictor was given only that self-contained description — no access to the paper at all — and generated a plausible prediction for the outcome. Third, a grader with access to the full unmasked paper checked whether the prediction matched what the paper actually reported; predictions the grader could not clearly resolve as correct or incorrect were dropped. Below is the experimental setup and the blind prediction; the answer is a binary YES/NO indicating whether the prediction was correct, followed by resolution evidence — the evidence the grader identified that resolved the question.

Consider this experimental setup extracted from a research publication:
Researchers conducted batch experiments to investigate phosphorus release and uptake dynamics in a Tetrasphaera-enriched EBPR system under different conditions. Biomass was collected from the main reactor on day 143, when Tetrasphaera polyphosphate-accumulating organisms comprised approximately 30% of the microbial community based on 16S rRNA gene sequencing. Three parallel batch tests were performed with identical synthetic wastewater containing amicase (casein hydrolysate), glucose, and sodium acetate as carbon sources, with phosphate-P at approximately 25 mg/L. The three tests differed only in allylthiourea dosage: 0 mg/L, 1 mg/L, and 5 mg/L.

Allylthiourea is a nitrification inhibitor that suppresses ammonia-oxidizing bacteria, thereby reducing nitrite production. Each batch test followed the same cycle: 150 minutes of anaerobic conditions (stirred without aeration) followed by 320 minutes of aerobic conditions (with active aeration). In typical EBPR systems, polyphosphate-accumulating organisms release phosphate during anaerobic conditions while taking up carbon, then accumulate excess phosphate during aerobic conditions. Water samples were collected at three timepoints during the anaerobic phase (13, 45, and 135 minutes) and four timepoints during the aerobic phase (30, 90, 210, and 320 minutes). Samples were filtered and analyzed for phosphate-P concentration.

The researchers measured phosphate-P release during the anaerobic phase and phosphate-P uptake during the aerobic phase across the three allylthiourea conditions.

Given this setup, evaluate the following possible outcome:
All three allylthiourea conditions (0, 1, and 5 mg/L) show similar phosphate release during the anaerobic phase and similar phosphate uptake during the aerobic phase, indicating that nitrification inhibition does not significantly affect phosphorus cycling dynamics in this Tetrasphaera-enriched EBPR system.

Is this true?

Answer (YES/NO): NO